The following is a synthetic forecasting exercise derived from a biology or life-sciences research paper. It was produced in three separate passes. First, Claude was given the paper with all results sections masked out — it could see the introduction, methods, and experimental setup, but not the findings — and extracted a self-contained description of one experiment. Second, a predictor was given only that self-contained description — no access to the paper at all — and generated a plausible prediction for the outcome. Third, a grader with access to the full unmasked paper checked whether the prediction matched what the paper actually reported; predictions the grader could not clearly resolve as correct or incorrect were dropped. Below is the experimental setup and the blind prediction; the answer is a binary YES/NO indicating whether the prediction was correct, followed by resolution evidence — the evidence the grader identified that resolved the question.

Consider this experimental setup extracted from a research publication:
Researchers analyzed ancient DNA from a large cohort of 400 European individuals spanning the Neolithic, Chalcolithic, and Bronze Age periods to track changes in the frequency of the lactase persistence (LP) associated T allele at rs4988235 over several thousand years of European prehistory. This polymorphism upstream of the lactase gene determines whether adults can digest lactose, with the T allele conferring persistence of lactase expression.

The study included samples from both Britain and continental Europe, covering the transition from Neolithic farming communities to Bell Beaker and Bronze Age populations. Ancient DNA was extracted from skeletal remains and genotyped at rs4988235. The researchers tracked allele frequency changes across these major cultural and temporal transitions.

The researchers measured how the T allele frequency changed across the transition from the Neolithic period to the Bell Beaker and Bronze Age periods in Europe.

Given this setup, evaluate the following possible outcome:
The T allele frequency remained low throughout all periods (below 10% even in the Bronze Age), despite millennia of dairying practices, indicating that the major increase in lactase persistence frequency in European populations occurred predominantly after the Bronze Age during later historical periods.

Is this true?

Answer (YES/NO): YES